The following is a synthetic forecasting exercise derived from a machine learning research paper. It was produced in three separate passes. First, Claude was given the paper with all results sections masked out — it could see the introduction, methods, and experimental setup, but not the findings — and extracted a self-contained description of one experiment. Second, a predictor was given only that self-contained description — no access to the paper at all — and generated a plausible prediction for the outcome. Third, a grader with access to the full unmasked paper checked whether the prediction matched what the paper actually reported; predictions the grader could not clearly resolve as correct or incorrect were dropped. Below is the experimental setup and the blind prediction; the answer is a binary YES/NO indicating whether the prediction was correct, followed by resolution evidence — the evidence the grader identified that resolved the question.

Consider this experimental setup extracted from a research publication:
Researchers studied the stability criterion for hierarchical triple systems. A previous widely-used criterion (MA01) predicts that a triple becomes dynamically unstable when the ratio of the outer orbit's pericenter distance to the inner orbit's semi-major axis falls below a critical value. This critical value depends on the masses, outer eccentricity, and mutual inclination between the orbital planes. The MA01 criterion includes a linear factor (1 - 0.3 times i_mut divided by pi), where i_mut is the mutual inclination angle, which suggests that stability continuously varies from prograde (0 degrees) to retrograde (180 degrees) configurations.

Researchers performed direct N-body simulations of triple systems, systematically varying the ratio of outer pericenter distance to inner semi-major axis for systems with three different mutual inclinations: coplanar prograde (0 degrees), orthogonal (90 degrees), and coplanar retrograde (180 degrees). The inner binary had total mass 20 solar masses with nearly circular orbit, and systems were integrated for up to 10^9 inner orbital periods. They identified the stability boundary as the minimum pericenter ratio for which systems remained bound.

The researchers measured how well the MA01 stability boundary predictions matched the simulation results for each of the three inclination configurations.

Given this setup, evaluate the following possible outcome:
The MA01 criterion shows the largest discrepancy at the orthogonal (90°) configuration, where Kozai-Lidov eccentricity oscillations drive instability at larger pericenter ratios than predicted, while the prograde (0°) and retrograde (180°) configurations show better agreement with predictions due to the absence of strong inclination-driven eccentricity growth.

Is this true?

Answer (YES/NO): NO